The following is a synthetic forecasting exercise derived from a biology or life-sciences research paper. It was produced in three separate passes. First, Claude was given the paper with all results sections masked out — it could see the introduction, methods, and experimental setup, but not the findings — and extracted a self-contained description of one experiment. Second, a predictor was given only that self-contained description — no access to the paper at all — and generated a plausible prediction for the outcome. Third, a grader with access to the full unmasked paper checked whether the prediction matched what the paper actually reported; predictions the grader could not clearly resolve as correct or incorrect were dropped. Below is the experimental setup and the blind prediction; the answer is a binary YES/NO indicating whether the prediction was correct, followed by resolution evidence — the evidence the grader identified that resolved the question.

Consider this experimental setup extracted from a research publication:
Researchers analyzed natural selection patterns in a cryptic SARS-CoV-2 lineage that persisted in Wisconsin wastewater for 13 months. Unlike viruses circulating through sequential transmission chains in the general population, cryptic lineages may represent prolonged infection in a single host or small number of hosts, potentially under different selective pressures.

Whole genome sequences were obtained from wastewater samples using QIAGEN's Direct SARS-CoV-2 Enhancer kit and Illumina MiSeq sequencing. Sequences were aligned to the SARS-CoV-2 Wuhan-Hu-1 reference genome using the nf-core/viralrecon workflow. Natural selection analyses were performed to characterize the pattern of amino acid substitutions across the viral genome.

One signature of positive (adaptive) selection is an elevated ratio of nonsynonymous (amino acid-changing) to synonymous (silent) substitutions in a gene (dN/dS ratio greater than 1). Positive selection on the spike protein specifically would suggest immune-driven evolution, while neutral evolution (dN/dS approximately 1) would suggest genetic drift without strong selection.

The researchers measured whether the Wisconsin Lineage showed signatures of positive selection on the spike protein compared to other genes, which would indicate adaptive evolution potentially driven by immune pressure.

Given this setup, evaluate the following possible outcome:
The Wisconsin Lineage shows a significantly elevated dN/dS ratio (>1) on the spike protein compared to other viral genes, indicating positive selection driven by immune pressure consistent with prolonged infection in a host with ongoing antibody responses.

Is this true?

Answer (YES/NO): YES